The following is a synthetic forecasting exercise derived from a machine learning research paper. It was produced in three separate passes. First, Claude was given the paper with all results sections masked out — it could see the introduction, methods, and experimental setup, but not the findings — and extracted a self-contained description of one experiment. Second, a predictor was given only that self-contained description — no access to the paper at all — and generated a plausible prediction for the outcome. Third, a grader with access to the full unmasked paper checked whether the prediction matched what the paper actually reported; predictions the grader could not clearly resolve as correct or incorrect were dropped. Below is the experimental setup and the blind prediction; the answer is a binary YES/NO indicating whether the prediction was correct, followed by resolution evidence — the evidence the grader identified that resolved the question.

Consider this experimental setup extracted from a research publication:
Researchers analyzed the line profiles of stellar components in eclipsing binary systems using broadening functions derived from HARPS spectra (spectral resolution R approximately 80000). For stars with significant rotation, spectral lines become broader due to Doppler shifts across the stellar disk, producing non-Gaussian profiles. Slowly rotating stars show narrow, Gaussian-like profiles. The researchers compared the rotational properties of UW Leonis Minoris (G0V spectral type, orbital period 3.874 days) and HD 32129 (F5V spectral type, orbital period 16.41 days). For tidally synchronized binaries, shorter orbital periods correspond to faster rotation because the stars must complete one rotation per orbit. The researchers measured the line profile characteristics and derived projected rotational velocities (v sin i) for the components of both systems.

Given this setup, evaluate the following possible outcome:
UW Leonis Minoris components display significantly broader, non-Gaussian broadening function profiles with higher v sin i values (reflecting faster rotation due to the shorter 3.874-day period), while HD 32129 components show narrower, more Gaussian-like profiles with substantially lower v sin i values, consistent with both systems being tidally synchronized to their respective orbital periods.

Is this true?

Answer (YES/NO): NO